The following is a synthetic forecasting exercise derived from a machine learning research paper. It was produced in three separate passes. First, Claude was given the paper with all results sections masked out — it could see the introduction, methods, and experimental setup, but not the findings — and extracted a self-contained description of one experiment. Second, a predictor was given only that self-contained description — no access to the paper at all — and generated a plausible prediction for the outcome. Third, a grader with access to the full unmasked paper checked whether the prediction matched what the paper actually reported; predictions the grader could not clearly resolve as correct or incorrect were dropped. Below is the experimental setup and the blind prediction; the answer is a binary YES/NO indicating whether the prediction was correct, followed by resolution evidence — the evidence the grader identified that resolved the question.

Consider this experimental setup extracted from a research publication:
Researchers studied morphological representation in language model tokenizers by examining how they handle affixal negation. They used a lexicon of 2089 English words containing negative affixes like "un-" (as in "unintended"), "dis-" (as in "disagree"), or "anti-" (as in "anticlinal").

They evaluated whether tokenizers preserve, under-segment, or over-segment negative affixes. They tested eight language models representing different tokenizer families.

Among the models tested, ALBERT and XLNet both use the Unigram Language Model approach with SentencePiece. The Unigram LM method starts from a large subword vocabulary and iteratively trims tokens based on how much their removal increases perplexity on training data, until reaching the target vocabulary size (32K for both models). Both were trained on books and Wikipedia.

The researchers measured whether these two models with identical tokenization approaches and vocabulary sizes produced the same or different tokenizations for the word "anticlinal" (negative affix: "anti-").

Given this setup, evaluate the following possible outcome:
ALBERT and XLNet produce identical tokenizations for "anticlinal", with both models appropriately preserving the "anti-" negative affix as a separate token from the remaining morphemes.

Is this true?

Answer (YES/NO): YES